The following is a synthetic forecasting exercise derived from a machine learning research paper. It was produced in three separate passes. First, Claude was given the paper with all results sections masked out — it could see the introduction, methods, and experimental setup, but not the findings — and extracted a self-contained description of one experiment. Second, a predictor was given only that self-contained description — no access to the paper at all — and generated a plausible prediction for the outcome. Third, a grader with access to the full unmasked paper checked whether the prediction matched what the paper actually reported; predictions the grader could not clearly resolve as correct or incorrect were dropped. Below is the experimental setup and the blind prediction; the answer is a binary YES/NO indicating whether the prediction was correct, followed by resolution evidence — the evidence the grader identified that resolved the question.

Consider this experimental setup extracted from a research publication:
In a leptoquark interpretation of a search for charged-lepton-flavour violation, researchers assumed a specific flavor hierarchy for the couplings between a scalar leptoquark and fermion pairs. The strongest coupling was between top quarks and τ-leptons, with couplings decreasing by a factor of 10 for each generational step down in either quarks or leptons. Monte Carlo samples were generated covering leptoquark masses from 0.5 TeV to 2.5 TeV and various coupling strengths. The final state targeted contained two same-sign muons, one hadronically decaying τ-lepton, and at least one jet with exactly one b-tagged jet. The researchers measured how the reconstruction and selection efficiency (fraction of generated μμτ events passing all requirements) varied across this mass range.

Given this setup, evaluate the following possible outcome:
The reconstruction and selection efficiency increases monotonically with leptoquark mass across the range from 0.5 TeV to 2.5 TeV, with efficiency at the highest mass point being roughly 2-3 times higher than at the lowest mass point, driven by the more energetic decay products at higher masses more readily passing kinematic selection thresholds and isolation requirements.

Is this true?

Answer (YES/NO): NO